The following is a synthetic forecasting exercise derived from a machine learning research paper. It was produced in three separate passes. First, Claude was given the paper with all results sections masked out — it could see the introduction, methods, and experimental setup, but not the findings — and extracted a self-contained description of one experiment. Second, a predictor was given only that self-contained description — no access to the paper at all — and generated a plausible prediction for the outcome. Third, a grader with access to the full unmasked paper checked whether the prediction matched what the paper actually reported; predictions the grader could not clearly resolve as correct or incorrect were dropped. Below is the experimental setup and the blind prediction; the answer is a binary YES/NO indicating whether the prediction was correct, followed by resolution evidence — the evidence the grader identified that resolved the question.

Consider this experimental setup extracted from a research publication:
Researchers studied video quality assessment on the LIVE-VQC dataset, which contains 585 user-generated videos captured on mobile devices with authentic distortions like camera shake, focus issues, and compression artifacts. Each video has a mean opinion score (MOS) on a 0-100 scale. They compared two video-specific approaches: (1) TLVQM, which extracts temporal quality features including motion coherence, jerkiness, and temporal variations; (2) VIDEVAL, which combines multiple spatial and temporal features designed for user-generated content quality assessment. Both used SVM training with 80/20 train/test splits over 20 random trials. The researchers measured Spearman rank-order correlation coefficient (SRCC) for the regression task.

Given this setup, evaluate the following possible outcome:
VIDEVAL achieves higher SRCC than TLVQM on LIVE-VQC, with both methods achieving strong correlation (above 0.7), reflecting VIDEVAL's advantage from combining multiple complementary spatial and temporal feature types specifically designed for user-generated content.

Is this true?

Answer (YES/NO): NO